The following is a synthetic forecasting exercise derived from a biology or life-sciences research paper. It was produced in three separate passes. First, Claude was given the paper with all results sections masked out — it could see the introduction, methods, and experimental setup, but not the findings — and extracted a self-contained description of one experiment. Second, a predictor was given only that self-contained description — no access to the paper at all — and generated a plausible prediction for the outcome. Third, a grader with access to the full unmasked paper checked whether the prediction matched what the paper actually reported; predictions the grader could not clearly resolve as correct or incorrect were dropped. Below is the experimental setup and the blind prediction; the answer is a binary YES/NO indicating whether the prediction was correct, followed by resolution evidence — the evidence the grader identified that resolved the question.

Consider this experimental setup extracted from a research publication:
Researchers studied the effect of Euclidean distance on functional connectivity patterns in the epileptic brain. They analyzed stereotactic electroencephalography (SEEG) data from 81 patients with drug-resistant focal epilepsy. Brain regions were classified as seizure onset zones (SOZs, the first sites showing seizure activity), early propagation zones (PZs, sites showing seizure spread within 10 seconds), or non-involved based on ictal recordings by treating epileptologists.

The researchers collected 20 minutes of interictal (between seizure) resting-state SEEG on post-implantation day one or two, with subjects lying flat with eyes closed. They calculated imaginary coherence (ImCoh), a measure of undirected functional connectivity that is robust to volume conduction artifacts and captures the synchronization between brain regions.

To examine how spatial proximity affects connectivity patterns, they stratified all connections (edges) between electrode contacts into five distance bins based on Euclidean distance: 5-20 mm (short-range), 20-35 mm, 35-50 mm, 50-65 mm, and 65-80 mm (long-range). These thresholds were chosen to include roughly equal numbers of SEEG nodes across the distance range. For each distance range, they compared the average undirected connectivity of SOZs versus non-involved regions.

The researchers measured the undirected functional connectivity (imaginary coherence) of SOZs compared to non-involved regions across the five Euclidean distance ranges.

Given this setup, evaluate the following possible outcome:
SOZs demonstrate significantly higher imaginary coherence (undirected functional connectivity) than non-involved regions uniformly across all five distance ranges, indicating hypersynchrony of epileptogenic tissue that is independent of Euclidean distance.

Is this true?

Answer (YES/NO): NO